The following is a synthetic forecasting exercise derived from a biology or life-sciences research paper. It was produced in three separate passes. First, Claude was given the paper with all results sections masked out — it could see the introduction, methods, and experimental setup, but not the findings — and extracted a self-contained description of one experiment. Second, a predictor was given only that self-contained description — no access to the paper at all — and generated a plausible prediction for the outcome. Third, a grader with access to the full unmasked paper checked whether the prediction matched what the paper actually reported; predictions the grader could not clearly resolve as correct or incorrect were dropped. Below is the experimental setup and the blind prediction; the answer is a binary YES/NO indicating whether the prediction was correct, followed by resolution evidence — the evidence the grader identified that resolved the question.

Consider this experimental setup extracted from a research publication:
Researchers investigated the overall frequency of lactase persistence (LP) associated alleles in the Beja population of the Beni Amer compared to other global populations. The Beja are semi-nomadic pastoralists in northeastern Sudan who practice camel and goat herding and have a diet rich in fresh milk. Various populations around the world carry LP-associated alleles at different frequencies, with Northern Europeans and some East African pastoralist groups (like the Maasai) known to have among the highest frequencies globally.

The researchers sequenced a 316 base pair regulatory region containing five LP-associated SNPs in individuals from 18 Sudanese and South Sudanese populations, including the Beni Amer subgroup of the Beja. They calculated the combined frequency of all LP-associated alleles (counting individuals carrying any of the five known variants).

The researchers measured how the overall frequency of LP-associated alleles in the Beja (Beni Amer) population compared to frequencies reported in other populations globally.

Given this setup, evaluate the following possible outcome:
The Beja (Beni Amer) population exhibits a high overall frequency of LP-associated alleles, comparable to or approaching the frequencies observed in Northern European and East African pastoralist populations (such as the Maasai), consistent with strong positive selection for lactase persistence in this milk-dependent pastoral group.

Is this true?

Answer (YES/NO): YES